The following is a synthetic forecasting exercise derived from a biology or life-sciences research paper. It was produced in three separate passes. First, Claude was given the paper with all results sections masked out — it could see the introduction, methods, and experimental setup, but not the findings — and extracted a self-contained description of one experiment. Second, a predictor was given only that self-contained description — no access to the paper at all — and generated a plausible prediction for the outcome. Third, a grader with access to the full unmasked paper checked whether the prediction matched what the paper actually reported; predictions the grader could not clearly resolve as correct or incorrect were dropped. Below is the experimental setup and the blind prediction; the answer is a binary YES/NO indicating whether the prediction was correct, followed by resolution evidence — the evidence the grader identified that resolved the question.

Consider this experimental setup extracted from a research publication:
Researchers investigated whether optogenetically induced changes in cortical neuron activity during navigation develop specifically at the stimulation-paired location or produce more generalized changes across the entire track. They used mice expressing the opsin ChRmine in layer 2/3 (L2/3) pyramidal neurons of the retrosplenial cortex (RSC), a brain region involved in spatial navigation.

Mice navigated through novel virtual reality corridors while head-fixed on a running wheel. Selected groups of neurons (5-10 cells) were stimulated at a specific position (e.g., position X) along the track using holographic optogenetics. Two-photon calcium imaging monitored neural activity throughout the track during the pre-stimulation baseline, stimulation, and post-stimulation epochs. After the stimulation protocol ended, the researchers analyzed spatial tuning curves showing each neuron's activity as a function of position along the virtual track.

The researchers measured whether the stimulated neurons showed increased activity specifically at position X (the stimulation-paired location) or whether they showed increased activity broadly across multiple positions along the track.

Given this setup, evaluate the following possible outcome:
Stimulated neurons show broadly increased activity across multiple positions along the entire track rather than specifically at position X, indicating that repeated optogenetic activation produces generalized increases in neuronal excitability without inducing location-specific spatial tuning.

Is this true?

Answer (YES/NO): NO